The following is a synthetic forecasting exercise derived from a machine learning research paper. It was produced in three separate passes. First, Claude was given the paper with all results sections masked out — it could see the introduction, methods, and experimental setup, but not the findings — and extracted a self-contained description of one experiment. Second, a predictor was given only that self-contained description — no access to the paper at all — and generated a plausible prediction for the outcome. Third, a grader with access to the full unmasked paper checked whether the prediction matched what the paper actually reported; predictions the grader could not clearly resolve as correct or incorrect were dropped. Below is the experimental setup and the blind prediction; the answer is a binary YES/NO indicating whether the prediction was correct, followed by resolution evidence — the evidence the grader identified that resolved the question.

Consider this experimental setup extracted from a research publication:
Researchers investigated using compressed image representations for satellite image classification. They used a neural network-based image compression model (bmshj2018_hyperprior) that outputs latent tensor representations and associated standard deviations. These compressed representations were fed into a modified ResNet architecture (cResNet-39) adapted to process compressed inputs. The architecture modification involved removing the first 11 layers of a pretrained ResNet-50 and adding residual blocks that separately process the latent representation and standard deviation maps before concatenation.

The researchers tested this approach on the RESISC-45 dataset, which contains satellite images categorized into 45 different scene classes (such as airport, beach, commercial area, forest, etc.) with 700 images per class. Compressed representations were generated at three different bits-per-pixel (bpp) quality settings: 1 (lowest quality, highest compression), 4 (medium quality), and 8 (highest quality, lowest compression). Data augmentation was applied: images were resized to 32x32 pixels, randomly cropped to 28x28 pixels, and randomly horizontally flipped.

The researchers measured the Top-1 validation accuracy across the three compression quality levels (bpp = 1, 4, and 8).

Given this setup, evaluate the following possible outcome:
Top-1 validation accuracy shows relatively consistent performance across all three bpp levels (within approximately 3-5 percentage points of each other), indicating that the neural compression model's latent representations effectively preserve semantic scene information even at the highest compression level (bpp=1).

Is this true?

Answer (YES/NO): NO